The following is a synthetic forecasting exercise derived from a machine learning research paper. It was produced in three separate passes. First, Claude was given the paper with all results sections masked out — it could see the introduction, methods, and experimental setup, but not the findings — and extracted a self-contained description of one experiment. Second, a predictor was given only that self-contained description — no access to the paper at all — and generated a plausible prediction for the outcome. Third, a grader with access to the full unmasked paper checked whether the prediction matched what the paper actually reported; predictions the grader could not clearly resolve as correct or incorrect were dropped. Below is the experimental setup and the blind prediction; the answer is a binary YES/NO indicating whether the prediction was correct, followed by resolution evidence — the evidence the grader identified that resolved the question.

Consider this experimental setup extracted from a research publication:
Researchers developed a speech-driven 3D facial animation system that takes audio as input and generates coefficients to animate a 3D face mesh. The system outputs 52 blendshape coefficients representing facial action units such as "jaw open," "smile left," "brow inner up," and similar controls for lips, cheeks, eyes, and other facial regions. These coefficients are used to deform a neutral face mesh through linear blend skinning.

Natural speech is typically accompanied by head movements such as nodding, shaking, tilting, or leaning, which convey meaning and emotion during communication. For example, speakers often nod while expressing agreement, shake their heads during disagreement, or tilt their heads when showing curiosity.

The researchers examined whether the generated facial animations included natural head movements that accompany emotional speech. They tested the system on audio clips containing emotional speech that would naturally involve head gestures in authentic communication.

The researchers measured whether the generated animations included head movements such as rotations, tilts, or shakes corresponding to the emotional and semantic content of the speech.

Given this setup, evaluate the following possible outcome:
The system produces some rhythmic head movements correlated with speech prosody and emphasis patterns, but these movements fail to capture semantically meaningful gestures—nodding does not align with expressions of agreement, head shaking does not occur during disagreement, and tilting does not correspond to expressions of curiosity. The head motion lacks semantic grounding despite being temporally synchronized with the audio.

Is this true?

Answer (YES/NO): NO